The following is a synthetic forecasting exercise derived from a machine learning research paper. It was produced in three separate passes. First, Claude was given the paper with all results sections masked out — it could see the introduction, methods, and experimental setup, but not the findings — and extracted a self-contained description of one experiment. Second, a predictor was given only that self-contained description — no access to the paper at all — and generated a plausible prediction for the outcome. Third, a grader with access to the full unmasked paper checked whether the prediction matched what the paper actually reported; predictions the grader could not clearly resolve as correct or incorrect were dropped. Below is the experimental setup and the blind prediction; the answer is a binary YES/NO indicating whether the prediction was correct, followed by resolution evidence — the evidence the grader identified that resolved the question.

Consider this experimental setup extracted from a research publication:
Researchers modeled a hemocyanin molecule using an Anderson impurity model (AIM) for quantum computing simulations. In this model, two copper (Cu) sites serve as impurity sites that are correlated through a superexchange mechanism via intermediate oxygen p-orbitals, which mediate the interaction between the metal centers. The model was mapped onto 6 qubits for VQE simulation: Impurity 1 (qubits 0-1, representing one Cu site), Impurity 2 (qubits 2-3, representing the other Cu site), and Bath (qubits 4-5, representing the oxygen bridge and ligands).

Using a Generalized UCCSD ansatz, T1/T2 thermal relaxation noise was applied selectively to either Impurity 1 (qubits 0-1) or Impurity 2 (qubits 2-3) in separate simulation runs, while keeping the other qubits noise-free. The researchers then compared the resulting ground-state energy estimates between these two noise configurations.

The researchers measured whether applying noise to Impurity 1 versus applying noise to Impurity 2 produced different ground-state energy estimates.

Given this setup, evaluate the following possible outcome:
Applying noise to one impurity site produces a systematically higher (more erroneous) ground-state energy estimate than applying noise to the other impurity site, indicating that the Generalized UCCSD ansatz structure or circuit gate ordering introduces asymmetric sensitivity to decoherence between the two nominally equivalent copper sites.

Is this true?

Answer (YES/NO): NO